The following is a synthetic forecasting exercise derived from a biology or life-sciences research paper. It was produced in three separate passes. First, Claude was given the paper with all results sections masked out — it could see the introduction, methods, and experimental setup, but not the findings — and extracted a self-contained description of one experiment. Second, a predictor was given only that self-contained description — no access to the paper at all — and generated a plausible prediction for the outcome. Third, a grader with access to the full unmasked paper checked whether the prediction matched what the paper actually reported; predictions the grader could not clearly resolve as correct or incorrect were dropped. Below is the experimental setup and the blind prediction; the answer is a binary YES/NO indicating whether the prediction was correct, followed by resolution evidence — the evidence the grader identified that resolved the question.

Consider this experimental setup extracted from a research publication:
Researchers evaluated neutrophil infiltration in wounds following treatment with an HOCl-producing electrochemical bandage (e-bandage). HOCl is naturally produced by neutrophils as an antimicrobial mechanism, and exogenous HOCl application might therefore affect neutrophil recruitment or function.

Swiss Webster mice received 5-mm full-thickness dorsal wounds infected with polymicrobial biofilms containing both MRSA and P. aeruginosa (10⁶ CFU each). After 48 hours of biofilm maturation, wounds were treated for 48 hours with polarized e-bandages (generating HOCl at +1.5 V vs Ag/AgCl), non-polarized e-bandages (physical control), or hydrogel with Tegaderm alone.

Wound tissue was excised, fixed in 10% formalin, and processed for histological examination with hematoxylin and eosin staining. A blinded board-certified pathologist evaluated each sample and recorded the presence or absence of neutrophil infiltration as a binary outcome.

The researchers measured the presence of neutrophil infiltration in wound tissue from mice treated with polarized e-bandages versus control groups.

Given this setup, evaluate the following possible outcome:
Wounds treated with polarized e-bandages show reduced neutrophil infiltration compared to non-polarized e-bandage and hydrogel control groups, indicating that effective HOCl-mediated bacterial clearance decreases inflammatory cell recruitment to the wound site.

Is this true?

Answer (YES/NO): NO